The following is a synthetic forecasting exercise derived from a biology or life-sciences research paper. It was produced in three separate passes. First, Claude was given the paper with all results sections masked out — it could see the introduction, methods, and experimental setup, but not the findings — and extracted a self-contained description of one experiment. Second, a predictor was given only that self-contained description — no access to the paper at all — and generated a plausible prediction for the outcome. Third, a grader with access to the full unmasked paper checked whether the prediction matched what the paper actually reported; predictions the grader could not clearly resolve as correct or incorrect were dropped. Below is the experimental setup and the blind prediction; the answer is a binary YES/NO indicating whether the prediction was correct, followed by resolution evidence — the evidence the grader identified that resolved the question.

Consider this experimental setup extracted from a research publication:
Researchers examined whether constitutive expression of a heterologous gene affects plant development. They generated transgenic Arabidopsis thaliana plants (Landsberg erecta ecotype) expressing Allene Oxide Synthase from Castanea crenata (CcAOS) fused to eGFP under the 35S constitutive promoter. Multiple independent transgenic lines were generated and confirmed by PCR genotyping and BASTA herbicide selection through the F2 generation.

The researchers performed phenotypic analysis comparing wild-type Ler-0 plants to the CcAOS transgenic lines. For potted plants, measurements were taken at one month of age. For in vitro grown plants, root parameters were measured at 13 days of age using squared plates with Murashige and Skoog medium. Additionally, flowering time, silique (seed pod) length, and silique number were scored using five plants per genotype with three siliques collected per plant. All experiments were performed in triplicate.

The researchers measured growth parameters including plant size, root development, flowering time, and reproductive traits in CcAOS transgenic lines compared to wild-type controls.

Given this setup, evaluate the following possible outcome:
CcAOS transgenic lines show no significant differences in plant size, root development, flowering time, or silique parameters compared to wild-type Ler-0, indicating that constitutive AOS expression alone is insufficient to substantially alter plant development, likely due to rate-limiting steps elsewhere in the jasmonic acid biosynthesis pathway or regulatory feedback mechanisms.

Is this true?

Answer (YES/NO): NO